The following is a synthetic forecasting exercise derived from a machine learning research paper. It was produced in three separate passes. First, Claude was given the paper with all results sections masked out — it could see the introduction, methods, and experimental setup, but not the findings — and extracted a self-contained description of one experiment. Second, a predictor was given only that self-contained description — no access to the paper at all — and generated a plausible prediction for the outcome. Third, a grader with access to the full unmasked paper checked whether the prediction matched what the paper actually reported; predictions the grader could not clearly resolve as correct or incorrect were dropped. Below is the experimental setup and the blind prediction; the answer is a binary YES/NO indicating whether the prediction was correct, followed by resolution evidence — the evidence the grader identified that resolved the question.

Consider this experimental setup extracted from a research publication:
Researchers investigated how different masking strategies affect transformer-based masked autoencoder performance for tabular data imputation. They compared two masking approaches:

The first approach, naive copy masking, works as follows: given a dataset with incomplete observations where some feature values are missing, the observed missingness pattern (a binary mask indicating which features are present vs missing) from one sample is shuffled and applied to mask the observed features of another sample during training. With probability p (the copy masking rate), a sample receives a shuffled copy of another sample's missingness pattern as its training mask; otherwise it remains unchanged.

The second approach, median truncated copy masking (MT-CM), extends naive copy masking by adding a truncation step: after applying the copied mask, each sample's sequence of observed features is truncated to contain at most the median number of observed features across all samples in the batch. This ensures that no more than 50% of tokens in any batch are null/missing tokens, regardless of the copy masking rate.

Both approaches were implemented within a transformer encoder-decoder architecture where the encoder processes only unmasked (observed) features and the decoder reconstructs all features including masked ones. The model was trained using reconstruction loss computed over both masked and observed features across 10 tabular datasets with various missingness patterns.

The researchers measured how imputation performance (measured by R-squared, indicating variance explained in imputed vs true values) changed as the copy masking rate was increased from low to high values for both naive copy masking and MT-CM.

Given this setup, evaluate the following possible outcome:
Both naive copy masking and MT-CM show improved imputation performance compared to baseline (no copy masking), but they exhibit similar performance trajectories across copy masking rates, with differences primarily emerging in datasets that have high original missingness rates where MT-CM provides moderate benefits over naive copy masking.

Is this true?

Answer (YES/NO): NO